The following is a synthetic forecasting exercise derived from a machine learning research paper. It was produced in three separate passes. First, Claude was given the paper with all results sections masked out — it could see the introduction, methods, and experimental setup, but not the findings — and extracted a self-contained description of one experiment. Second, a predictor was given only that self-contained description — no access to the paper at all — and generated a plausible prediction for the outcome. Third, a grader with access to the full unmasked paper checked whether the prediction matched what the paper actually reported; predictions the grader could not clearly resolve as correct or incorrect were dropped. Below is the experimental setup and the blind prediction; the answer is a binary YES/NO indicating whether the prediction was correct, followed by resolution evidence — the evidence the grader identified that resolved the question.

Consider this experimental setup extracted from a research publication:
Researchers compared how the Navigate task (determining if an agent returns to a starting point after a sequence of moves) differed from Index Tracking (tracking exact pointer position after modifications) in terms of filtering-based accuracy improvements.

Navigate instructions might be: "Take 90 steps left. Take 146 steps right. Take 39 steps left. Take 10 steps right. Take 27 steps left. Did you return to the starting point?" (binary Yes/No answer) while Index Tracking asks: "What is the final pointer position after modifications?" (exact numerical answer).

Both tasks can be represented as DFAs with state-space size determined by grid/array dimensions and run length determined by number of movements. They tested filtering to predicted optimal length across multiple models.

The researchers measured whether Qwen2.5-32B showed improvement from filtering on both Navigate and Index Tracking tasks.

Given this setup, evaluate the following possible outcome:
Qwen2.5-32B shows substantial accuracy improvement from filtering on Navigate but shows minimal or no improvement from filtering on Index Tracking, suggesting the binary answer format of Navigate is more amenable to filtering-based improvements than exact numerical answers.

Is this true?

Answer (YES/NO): NO